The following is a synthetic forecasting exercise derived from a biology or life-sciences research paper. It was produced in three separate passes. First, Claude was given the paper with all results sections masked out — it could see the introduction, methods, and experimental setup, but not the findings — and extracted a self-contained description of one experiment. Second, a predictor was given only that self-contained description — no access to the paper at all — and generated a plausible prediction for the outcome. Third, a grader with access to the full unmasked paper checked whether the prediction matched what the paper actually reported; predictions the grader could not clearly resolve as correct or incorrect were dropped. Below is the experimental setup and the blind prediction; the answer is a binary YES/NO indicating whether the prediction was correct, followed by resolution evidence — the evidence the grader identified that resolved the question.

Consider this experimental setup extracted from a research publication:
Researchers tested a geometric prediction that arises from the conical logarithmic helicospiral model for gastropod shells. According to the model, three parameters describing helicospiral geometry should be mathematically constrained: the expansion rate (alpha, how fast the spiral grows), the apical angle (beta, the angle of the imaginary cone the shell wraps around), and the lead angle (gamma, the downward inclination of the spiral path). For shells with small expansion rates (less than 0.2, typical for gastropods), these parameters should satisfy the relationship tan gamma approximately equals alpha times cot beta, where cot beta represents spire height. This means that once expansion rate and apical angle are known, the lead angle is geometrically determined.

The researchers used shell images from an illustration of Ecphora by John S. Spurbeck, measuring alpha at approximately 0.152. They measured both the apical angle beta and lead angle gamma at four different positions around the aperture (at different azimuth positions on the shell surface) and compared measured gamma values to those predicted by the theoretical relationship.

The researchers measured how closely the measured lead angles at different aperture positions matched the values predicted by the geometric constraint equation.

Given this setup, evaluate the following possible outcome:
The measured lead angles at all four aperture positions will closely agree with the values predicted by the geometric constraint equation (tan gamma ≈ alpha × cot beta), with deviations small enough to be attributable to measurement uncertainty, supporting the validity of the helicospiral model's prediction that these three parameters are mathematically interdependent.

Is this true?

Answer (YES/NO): YES